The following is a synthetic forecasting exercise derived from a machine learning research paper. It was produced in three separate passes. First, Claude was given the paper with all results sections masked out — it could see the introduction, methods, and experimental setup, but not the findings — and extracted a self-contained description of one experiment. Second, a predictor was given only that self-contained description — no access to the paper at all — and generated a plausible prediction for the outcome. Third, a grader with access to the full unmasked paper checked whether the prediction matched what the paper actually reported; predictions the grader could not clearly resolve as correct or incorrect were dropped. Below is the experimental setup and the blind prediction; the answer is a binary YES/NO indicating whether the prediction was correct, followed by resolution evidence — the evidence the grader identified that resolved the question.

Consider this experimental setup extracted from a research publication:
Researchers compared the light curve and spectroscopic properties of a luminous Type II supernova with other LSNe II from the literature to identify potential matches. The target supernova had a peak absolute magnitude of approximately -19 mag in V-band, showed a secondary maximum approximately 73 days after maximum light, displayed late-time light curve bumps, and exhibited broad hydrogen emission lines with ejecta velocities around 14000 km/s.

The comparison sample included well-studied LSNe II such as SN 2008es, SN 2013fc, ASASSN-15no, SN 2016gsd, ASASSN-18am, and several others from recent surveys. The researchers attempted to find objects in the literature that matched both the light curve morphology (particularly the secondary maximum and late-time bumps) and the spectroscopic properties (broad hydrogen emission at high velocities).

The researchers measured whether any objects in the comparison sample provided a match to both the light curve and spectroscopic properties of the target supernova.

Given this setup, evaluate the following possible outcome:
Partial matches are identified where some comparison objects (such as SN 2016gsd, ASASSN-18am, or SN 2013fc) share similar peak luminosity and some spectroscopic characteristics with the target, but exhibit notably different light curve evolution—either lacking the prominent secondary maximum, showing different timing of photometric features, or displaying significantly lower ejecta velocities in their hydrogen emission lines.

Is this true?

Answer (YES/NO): NO